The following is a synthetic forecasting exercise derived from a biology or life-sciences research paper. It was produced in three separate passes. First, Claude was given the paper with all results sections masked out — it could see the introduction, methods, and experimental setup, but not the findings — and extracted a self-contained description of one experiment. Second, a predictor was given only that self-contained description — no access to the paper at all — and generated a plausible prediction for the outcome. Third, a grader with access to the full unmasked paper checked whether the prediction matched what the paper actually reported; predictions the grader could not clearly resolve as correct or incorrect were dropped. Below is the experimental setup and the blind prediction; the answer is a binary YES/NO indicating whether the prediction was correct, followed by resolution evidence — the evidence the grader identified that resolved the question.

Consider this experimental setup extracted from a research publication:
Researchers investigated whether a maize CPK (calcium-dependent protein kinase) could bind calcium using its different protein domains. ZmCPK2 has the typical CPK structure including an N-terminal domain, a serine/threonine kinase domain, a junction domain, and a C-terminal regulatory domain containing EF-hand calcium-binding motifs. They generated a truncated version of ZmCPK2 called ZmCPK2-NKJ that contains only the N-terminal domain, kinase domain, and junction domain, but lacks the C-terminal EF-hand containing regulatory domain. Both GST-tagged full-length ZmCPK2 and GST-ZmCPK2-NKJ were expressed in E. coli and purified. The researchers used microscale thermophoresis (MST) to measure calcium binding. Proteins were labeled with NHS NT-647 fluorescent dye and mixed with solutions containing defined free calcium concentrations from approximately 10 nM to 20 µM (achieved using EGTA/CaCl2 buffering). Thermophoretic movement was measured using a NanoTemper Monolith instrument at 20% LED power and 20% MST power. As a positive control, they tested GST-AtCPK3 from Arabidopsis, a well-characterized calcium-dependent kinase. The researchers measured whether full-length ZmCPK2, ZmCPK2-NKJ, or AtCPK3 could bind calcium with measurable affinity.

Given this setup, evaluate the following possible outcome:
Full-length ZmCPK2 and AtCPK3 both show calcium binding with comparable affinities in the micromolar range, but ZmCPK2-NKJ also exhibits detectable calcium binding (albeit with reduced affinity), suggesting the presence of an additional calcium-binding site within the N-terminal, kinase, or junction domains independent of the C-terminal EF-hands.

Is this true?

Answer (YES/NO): NO